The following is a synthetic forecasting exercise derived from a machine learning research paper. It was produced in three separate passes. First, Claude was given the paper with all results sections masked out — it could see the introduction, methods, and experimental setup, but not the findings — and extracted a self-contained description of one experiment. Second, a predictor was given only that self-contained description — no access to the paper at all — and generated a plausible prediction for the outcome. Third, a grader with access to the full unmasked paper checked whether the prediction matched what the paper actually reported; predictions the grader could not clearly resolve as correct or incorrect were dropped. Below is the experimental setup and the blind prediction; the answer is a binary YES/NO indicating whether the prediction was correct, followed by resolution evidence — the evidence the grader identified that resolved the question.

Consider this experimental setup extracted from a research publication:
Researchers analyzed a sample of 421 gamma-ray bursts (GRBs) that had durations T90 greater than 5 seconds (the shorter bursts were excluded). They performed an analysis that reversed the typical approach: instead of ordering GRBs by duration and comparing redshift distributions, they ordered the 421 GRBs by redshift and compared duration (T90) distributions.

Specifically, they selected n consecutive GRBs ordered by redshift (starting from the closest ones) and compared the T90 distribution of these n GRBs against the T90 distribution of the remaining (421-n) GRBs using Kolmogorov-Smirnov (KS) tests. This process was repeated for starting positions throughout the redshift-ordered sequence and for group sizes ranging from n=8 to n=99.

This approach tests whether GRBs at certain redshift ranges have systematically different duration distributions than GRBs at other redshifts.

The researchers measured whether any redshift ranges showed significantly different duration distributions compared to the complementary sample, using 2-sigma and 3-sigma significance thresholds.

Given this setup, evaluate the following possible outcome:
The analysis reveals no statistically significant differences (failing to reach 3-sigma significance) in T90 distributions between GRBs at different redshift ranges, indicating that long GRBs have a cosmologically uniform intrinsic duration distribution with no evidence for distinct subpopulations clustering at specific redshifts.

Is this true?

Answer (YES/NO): NO